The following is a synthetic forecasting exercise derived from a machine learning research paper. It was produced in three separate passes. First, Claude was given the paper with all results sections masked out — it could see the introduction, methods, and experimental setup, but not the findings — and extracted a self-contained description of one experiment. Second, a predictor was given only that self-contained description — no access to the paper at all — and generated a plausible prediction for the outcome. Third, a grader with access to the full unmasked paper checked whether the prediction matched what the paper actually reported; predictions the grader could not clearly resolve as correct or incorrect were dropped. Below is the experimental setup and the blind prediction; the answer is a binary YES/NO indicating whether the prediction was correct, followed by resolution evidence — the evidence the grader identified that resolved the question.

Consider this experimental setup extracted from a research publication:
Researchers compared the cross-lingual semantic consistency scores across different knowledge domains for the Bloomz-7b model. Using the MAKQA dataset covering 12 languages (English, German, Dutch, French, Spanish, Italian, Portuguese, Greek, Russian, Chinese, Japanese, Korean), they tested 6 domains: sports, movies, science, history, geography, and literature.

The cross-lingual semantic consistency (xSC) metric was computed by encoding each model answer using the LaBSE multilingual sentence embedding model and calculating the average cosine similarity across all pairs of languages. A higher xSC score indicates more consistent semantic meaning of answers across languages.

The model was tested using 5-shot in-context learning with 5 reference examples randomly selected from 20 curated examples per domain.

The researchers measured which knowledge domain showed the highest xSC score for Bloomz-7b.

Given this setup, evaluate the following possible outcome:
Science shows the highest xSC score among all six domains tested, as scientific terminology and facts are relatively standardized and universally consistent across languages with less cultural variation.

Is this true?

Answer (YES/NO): NO